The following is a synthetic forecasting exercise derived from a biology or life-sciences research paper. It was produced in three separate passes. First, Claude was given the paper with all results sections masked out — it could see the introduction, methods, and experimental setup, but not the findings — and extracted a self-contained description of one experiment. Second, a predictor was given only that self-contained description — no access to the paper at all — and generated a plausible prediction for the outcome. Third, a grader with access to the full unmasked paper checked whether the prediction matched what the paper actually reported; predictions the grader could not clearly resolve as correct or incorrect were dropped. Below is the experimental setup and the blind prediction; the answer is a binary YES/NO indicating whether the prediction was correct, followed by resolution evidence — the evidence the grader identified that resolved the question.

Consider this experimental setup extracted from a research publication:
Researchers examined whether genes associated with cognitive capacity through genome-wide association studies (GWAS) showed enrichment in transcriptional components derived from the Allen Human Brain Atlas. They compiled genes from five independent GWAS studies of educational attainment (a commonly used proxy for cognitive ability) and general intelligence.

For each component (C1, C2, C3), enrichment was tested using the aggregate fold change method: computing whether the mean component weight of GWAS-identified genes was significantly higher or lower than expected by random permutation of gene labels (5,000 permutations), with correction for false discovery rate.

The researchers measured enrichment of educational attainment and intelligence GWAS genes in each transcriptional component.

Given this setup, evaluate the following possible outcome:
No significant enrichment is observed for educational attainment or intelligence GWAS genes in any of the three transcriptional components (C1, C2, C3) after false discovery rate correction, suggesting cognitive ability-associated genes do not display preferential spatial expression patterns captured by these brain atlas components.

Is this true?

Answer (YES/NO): NO